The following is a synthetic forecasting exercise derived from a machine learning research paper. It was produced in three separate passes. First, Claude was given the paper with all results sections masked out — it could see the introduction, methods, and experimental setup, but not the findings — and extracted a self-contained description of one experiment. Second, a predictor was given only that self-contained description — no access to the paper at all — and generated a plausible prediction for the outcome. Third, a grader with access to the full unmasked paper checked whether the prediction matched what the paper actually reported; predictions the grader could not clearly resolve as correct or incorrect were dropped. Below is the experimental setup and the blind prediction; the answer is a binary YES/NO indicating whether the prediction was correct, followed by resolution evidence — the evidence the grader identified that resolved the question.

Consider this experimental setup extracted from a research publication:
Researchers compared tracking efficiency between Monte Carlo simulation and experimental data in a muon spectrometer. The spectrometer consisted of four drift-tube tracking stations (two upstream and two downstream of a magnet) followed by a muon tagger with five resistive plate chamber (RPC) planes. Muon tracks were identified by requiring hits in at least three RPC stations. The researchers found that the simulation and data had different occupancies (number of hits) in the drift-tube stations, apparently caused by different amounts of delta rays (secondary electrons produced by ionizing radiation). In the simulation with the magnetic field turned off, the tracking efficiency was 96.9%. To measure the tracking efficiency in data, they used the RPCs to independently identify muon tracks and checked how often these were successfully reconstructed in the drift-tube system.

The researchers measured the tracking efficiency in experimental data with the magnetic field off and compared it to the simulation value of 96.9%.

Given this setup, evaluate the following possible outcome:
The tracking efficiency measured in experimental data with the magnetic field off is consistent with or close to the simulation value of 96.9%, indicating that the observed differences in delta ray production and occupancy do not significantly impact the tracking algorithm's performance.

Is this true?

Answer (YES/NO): NO